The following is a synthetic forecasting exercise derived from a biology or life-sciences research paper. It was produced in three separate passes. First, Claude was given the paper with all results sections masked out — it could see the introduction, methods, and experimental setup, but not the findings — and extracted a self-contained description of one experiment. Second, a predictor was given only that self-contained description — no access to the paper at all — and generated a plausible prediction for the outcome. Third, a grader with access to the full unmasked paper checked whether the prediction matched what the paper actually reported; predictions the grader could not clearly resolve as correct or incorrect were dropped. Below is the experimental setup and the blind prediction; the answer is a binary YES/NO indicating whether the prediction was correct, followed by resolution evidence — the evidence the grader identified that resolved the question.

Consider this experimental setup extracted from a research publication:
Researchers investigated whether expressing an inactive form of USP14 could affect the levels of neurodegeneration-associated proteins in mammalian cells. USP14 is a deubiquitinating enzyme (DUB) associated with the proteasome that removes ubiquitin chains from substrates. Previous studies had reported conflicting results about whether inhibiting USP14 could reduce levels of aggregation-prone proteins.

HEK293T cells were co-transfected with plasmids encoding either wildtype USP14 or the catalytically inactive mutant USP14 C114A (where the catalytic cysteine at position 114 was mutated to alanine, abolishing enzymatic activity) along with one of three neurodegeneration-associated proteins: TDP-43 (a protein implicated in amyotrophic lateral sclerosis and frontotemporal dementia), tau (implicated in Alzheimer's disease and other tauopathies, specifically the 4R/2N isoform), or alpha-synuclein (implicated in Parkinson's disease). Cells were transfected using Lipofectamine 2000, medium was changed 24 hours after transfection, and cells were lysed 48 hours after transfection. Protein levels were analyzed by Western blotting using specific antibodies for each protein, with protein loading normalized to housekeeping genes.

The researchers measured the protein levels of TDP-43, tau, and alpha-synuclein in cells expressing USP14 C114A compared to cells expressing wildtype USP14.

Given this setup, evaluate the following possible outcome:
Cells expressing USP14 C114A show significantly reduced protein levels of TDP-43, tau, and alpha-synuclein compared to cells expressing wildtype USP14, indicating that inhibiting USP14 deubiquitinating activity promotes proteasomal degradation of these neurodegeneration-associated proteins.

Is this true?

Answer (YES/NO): NO